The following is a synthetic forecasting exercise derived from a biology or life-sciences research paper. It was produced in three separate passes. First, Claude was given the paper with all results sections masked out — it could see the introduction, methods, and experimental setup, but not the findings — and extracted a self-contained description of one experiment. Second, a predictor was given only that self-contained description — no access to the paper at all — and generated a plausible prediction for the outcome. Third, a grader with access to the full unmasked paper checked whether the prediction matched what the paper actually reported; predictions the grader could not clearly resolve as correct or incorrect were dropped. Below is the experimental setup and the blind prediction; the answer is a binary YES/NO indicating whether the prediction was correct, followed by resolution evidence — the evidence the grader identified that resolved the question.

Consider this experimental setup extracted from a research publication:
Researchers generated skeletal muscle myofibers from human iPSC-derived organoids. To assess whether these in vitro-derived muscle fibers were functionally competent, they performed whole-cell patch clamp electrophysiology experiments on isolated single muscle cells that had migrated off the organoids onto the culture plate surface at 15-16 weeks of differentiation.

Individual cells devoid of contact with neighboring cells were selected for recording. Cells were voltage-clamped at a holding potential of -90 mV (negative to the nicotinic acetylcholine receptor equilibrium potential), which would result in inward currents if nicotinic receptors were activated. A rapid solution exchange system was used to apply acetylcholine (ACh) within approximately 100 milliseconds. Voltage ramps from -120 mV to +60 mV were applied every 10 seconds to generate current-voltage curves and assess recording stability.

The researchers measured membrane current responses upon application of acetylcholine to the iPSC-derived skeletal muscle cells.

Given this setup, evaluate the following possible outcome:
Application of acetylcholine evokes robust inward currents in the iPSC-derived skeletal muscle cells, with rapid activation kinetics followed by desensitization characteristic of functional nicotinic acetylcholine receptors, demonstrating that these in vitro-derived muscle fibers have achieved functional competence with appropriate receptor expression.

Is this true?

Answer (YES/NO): YES